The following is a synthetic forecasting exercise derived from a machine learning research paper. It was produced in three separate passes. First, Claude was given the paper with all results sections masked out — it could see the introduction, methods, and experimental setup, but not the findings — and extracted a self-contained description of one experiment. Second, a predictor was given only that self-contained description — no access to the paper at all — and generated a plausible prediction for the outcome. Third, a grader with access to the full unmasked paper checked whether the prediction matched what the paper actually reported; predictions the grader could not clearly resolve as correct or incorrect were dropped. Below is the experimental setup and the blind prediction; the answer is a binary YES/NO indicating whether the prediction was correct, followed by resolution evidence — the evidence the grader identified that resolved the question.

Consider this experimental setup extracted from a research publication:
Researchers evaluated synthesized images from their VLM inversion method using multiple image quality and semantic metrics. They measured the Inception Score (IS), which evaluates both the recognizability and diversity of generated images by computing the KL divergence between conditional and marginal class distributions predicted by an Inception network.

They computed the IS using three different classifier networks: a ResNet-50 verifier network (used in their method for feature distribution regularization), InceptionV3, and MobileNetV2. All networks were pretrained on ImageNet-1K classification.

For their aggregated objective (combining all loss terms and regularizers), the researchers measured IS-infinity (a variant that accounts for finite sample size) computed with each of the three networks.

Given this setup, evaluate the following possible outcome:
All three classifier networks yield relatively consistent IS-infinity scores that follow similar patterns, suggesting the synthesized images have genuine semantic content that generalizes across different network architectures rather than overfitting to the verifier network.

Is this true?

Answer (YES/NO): NO